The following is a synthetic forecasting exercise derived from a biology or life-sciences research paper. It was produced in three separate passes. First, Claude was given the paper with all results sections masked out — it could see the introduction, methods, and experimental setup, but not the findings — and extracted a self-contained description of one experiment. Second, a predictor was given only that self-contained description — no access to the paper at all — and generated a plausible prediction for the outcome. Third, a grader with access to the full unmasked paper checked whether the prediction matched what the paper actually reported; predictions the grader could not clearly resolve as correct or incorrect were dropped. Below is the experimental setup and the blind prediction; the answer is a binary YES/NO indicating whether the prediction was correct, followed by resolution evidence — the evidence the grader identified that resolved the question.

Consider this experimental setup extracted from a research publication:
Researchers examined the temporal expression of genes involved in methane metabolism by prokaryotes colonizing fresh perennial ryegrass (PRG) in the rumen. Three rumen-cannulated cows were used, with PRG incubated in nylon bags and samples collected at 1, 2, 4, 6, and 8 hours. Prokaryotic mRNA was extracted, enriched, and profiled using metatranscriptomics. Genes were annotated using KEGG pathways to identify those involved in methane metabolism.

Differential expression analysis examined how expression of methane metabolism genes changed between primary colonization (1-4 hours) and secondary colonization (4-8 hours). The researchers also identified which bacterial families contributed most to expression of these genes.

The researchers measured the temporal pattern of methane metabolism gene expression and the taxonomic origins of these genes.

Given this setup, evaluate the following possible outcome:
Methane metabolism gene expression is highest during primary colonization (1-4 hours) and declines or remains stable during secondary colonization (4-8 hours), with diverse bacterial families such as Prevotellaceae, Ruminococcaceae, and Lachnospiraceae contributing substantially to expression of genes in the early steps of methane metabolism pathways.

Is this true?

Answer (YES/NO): NO